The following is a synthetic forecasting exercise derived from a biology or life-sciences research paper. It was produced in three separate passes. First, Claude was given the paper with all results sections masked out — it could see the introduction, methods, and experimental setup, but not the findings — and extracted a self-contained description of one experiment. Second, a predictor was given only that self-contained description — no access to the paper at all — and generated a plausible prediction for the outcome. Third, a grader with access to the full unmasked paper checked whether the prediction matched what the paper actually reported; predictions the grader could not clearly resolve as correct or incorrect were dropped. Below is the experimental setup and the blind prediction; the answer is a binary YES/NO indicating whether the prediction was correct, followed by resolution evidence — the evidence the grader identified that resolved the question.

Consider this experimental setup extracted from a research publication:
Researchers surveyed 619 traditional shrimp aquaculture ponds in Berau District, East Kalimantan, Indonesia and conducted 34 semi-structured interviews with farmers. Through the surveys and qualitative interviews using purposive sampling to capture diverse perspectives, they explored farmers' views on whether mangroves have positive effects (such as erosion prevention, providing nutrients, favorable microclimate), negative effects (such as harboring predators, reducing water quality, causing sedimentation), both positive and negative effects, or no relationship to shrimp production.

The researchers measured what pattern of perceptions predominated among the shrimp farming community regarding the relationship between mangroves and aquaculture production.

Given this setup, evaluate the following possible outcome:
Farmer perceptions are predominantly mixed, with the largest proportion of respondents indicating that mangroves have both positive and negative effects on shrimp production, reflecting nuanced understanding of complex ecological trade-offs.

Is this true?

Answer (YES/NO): NO